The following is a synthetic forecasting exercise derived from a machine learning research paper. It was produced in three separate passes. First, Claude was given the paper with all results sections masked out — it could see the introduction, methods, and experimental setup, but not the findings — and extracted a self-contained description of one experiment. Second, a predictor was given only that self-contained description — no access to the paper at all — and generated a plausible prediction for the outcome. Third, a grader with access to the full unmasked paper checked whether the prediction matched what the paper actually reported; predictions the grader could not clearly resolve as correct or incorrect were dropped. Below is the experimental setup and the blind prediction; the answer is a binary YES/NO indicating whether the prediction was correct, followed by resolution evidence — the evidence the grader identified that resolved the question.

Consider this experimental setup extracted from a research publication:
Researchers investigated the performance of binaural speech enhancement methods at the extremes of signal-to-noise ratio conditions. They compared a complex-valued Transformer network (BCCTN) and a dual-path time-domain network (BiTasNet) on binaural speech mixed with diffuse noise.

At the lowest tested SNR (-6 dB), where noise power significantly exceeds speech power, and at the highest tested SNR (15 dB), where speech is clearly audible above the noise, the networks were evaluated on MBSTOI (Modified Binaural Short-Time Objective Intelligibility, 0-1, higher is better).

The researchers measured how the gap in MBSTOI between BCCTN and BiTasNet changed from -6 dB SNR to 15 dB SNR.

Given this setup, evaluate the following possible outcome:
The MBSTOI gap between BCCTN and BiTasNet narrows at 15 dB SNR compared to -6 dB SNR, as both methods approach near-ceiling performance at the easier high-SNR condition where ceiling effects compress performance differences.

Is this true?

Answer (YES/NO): NO